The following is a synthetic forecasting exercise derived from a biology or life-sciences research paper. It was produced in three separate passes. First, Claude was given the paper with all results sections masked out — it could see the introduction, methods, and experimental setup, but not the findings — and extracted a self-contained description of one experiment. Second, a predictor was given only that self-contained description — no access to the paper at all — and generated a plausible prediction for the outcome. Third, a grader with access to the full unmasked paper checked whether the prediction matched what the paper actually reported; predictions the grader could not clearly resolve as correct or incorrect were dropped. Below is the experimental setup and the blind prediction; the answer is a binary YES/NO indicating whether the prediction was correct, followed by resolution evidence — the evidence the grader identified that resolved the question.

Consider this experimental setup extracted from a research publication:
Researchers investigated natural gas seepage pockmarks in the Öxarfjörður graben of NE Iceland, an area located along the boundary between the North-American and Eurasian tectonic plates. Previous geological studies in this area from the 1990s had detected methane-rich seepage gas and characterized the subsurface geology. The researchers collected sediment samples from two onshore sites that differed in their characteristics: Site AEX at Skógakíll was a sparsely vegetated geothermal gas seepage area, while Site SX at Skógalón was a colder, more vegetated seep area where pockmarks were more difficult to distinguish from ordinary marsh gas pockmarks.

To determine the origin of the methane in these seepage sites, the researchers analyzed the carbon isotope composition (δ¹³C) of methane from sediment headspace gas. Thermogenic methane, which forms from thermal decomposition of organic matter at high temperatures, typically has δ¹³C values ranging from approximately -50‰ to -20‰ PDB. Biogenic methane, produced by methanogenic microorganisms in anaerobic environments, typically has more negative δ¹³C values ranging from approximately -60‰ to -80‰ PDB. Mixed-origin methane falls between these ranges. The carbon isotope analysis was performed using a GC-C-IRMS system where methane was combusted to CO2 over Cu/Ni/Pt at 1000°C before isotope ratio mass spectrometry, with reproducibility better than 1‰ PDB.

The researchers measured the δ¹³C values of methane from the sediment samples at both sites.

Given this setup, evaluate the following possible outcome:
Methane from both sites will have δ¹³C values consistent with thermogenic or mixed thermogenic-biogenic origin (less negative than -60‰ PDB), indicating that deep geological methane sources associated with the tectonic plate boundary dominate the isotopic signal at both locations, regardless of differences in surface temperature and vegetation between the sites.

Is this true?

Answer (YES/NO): NO